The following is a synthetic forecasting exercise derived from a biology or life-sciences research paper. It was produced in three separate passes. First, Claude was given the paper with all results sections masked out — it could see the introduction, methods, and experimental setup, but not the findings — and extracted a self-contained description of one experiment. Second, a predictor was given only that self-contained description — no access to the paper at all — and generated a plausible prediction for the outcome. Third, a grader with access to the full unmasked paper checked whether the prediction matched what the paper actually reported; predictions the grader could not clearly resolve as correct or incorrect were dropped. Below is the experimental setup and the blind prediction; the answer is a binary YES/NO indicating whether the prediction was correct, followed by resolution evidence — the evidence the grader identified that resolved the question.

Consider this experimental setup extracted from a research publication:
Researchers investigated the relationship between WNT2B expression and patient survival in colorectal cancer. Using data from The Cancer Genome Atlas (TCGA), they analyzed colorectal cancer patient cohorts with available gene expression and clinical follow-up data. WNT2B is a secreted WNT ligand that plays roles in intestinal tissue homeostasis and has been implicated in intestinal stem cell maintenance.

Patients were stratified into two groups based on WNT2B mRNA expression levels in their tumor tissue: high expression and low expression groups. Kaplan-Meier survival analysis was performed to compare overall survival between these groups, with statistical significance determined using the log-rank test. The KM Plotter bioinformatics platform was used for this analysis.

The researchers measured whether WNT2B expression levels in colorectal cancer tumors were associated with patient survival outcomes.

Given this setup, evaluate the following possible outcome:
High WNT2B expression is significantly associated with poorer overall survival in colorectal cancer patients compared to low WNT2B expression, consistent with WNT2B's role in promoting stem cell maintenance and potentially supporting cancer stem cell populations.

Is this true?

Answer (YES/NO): NO